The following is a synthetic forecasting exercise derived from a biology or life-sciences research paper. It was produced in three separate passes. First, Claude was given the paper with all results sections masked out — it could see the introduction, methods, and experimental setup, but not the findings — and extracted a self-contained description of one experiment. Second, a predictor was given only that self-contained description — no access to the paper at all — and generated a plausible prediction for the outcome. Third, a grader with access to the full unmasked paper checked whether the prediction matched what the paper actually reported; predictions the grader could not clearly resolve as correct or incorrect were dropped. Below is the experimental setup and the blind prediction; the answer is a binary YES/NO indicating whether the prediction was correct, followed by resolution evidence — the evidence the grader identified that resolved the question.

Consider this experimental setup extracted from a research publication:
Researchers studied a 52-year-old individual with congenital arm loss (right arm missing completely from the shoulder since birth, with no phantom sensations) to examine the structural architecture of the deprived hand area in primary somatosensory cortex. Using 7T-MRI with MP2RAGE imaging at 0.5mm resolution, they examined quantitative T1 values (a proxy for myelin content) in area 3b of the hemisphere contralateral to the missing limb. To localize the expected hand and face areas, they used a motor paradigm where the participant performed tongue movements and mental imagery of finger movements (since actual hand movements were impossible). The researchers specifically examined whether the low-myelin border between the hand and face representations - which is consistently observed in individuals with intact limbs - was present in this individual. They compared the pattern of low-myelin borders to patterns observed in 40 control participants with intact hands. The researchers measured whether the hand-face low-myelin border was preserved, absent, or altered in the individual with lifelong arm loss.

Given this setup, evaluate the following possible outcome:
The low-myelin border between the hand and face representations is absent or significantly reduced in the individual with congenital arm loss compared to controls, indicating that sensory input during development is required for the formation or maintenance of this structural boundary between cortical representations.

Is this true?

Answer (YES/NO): NO